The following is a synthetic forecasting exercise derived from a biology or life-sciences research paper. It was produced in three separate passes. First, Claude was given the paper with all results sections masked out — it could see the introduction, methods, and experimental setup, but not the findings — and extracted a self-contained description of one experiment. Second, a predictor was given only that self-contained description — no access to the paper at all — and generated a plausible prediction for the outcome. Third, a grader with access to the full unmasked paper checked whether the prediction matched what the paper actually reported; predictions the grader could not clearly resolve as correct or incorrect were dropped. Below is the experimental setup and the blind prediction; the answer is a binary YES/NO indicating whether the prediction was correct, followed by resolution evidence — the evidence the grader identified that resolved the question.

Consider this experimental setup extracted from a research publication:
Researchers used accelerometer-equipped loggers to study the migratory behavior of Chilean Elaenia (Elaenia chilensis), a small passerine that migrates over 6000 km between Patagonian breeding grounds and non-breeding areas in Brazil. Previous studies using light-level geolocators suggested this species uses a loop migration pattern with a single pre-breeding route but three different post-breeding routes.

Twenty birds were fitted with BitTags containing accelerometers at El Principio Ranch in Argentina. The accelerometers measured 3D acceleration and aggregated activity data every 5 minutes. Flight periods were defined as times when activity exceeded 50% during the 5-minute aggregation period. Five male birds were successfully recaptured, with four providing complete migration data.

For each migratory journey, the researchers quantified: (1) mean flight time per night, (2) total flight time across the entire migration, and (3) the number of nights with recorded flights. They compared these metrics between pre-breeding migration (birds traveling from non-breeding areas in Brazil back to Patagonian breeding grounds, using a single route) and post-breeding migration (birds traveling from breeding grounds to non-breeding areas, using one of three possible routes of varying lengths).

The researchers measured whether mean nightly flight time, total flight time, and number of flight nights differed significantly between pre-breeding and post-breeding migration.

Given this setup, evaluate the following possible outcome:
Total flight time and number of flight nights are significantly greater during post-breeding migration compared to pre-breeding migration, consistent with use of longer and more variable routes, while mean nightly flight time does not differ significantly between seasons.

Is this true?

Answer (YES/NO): NO